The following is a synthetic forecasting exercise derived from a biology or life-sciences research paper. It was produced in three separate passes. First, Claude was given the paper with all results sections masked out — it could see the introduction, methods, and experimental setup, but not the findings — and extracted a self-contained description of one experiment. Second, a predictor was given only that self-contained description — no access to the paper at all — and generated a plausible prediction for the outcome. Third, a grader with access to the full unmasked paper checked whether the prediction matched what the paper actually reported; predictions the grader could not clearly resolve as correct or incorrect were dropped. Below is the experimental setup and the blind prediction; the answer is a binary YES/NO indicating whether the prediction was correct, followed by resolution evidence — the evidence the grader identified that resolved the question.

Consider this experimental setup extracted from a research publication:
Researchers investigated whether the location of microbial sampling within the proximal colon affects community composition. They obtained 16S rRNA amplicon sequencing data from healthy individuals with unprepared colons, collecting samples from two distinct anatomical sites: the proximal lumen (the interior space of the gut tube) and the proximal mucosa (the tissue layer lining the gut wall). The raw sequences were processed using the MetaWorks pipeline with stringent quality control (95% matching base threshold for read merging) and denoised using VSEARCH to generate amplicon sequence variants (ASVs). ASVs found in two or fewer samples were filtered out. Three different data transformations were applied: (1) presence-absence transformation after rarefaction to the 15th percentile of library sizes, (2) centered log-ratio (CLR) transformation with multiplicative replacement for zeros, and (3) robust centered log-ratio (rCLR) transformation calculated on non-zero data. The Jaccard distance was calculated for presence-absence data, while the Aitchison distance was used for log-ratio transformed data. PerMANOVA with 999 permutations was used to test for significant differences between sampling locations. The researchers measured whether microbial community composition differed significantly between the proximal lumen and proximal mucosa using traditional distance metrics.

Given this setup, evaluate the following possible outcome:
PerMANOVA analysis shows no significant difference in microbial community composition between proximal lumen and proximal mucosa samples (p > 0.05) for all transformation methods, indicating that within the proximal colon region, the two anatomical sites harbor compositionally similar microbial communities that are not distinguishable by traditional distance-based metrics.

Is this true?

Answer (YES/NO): NO